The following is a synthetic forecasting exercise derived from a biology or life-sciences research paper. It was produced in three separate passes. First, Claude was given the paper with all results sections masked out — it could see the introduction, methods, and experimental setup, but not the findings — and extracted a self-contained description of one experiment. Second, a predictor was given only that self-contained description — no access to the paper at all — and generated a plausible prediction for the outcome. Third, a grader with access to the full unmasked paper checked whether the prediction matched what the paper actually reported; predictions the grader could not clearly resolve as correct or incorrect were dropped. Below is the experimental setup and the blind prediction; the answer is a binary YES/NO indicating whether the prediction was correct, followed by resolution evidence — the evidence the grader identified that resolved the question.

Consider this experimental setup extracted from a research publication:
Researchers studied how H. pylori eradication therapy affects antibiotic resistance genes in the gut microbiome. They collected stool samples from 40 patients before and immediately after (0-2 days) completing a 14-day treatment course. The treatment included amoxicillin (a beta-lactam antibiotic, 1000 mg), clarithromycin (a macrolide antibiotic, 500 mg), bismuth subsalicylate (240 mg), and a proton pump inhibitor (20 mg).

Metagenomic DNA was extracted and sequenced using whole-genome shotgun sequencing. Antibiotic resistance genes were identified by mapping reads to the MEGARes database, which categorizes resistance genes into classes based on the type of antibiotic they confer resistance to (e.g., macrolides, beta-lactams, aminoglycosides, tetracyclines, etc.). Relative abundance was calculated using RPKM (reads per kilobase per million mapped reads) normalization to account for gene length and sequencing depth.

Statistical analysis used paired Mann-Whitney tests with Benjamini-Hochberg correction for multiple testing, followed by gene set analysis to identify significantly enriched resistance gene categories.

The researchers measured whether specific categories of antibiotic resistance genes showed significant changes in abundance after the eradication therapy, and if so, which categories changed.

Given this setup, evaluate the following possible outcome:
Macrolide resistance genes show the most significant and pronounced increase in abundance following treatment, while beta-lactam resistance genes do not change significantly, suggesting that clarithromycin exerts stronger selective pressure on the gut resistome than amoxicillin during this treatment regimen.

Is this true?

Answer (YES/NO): YES